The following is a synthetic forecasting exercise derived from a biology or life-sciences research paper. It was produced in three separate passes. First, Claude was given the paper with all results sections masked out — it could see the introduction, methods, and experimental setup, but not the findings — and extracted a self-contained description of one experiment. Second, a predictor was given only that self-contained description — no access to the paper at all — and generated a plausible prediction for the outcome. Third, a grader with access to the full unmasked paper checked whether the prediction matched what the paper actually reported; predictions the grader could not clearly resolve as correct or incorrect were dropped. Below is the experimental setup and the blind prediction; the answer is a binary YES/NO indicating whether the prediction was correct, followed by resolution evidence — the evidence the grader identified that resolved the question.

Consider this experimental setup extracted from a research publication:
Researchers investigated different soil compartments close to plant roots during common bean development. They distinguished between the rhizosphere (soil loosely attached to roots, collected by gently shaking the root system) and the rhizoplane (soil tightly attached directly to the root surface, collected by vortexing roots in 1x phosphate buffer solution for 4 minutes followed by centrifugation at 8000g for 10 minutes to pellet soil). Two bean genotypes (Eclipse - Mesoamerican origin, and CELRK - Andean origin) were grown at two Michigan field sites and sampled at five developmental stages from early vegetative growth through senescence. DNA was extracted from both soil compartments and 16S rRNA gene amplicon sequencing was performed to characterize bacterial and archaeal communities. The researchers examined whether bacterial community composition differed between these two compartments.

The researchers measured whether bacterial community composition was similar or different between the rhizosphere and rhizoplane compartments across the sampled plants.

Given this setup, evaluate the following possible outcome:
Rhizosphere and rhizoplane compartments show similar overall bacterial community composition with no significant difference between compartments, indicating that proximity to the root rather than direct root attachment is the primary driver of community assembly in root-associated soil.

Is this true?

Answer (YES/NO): NO